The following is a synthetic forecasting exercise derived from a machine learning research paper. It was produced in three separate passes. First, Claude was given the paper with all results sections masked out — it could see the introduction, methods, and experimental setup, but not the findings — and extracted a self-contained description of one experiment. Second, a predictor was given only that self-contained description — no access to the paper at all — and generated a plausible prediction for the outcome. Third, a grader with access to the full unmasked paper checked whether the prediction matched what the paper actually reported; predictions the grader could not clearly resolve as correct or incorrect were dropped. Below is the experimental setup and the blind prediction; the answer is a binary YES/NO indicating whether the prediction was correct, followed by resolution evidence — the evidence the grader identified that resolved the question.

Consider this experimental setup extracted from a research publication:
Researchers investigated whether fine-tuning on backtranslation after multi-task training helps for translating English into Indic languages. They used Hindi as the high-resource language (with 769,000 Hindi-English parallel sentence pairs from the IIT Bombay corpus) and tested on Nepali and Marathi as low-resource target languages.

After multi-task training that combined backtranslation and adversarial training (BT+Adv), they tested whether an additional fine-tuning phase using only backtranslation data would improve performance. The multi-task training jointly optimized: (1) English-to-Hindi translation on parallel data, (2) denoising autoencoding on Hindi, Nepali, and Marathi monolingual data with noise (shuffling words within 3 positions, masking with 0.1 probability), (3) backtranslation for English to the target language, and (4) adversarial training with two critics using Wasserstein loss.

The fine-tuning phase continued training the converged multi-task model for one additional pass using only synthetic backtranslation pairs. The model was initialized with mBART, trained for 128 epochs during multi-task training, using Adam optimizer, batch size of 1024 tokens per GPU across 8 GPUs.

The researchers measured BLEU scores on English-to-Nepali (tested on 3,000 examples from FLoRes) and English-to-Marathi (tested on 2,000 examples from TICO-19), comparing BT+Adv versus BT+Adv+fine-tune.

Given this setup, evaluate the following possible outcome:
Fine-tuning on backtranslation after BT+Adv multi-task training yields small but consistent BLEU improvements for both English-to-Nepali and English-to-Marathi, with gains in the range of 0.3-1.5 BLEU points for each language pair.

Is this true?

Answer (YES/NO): YES